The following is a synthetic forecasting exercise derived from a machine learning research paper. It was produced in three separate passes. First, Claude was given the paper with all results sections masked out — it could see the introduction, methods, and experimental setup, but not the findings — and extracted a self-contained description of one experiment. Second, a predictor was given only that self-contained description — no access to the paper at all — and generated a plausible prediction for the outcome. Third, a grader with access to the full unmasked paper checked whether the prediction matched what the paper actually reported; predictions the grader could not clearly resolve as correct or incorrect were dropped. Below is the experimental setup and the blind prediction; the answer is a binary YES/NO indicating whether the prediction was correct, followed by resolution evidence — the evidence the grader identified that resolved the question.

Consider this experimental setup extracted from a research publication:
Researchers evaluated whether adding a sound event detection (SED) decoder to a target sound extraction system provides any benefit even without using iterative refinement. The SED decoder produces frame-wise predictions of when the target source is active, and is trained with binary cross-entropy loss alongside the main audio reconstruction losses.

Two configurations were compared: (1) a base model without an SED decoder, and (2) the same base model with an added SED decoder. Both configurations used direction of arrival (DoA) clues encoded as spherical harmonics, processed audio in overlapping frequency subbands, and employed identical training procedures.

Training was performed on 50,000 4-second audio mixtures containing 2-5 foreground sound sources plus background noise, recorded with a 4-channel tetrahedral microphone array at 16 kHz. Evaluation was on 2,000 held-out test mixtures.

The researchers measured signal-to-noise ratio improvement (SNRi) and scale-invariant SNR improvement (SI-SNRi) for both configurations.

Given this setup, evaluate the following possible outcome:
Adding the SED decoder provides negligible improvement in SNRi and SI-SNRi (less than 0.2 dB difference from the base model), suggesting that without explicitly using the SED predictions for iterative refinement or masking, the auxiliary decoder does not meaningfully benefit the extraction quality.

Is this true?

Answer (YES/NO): YES